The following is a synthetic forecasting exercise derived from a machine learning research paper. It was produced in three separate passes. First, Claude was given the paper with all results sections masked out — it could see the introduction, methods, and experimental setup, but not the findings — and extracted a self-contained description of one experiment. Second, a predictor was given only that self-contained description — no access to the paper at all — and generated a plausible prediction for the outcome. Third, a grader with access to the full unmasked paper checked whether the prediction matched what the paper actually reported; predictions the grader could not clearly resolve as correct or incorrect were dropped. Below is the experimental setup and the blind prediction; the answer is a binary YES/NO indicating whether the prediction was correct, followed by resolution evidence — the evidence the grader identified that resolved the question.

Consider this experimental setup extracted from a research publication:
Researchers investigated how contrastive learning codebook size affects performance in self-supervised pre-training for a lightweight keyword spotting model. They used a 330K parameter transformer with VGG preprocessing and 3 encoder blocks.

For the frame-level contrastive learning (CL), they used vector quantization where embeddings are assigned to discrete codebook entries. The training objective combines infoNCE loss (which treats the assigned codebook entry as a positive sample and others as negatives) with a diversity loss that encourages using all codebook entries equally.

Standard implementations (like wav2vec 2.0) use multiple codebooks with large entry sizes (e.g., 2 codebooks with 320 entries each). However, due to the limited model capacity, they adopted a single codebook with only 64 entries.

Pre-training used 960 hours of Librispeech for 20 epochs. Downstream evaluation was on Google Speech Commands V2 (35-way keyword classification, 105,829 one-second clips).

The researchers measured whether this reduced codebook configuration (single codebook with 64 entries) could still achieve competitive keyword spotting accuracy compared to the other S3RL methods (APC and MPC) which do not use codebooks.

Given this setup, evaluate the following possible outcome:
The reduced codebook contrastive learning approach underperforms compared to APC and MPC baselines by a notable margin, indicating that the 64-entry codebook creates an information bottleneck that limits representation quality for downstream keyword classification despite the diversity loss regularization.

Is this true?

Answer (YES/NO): NO